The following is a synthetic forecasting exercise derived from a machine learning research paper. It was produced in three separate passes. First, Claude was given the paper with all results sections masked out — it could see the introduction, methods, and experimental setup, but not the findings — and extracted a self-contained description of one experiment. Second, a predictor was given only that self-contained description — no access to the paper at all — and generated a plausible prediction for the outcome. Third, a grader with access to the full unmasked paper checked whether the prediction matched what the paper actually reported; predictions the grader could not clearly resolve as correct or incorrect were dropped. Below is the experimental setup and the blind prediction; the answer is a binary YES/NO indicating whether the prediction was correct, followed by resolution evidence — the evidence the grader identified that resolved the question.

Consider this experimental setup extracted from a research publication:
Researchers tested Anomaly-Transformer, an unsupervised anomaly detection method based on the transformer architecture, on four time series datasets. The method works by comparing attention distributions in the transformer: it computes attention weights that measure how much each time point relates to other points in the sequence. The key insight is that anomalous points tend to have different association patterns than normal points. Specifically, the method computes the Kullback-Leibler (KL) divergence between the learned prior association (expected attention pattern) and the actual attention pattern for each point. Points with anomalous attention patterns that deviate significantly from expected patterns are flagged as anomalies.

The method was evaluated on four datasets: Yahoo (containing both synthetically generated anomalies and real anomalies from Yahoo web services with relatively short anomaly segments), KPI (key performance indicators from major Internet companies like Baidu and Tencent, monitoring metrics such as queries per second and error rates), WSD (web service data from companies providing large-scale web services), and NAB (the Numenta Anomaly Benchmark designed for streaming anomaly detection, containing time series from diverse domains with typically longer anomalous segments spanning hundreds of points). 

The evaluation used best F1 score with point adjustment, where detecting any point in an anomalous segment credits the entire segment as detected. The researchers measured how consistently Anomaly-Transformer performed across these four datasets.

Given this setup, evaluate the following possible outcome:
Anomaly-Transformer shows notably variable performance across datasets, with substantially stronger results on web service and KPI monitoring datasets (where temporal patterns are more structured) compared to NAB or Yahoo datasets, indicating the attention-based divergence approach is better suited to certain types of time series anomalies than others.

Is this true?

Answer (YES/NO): NO